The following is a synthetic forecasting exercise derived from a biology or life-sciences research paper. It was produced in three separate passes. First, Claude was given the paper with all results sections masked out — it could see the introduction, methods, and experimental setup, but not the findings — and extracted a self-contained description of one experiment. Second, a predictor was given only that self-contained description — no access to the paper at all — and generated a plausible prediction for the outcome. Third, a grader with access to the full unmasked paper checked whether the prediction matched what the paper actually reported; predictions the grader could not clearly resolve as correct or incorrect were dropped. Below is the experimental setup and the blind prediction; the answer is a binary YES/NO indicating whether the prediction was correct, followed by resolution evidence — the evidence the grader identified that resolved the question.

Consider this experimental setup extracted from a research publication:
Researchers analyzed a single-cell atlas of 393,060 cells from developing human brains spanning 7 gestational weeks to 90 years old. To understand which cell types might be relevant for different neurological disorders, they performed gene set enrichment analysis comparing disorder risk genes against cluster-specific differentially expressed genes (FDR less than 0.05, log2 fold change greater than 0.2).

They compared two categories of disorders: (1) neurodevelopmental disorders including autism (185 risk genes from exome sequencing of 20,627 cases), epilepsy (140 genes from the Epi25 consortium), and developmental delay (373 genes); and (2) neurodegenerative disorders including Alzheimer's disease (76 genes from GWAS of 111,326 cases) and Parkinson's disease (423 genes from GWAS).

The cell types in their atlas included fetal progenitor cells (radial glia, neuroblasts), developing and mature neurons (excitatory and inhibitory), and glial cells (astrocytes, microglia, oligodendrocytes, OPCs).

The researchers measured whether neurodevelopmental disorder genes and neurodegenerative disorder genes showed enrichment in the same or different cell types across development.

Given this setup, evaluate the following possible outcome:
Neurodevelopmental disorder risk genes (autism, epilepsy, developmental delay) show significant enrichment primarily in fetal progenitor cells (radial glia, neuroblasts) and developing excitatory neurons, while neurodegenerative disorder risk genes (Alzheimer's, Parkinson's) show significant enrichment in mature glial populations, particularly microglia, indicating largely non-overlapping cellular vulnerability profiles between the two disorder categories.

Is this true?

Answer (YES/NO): NO